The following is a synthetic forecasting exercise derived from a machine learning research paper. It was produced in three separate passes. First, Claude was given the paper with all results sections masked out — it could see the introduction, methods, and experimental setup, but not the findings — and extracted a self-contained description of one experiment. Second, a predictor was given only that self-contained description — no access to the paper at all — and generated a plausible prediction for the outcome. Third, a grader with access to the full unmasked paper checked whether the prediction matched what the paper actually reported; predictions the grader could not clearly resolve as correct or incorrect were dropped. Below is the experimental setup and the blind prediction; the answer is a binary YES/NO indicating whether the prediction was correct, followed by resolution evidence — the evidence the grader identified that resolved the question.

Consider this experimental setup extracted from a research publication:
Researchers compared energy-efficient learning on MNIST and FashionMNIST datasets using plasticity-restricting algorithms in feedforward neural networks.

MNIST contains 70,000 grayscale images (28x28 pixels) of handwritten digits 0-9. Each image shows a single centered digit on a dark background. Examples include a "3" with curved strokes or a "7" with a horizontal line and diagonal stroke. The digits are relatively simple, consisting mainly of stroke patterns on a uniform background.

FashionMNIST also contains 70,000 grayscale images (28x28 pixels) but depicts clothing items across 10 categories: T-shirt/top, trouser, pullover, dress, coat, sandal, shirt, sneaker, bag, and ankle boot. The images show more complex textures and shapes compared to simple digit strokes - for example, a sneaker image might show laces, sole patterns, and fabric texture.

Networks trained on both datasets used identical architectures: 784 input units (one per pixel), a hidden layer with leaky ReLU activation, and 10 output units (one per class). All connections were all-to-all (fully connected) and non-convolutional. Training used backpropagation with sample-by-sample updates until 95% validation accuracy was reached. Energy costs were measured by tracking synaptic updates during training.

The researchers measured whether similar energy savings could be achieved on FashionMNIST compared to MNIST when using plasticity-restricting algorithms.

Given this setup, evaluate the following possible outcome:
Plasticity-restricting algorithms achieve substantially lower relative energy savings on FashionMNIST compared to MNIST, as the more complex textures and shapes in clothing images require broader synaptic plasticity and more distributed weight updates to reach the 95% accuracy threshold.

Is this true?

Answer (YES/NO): NO